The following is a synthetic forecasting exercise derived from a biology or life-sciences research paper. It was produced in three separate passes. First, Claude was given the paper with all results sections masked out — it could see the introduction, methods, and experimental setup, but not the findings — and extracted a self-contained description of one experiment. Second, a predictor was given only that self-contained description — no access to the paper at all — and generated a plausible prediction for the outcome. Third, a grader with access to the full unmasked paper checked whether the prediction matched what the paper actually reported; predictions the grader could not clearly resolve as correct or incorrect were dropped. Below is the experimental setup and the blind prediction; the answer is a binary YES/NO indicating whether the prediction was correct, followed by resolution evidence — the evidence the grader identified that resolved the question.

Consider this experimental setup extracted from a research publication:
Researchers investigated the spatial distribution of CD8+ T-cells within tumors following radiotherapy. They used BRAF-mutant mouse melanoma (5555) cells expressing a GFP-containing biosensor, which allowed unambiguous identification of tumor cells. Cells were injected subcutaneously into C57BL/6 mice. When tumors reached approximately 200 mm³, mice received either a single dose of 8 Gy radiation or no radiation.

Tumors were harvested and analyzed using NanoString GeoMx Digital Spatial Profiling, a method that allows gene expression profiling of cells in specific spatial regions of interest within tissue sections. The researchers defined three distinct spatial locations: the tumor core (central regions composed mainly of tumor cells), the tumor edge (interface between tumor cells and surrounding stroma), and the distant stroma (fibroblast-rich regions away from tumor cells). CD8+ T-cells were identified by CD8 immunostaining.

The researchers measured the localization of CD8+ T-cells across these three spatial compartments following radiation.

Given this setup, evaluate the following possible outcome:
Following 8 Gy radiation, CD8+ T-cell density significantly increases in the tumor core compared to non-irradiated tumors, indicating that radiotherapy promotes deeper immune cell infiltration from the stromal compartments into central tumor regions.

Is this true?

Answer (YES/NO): NO